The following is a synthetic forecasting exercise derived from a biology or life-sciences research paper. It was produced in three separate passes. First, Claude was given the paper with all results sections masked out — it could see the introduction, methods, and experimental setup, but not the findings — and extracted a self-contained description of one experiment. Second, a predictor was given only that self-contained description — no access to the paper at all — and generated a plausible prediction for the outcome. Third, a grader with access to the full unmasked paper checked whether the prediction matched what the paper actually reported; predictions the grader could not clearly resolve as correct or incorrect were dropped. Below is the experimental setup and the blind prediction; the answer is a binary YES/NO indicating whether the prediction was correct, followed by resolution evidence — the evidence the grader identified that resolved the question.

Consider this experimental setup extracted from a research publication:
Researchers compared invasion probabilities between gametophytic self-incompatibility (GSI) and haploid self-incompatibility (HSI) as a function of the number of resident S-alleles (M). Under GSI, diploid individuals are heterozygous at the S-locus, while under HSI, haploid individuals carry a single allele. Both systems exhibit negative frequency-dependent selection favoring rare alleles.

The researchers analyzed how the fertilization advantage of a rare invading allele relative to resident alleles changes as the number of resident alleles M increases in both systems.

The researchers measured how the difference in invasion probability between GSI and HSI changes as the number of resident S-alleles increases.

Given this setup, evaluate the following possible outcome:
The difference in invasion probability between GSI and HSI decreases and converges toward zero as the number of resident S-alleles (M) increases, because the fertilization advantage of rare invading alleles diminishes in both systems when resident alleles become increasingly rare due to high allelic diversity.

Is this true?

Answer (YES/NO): YES